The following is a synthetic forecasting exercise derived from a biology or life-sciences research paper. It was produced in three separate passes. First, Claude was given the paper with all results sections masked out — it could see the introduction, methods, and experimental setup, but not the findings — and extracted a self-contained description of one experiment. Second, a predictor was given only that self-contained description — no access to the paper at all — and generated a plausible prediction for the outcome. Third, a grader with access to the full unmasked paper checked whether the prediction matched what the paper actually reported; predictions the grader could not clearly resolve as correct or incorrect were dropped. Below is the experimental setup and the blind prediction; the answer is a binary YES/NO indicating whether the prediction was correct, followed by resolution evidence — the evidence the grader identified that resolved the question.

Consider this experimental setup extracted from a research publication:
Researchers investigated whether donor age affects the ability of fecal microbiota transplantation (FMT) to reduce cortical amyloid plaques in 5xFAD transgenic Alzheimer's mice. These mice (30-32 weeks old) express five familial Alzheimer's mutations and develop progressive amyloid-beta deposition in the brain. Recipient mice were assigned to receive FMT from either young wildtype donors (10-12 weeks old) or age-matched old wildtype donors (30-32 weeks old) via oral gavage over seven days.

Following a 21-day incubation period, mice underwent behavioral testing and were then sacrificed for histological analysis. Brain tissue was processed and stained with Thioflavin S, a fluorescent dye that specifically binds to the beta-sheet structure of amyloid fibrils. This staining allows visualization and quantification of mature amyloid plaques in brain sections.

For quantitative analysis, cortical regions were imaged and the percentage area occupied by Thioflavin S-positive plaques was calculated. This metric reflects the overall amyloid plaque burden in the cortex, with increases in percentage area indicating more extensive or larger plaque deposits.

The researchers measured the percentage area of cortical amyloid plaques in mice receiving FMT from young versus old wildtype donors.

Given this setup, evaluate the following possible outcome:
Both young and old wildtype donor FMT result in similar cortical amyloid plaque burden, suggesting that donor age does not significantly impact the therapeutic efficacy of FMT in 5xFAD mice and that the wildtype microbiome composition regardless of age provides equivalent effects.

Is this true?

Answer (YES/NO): NO